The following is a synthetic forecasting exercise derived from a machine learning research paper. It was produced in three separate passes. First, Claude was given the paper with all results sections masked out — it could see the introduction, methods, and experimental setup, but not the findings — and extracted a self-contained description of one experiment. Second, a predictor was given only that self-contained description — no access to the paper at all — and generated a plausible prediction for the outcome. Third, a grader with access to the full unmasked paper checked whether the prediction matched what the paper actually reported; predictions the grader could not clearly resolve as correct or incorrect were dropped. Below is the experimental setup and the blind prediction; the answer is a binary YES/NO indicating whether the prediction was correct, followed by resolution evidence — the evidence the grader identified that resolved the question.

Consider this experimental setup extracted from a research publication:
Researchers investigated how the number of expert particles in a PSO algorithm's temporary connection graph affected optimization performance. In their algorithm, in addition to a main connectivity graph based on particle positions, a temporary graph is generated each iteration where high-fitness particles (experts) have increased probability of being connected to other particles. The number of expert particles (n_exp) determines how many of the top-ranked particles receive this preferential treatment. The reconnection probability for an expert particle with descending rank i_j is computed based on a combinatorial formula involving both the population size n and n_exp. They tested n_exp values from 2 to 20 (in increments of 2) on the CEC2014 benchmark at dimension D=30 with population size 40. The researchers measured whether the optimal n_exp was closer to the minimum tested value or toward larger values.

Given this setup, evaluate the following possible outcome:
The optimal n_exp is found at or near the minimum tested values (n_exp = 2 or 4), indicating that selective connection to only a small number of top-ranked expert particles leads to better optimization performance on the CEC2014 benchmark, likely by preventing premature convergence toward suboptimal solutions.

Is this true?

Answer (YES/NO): NO